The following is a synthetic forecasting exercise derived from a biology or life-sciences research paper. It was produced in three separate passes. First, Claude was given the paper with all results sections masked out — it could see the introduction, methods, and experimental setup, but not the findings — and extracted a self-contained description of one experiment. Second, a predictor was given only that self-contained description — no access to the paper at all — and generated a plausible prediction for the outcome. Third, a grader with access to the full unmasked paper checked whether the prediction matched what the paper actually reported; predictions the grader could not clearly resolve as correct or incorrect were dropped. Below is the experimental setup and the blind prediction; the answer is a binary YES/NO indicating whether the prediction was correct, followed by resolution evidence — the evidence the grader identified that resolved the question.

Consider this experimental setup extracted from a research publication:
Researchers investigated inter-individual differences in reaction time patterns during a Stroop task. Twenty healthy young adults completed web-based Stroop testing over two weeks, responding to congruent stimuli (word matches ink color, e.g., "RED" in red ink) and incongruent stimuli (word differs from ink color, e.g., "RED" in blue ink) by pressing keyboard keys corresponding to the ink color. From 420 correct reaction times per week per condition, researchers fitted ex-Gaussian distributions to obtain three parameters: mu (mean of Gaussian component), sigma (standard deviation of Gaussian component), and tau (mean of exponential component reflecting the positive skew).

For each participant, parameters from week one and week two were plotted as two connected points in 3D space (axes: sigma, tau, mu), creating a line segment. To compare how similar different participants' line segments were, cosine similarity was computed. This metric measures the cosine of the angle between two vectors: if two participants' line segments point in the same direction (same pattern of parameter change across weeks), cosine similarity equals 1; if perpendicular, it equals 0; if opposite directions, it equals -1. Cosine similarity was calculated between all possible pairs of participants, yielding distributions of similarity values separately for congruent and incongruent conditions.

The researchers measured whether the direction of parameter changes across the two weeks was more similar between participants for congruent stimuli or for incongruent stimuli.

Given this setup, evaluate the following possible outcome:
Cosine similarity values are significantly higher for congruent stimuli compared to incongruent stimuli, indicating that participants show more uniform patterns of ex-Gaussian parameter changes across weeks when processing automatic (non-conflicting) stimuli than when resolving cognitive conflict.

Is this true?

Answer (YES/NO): NO